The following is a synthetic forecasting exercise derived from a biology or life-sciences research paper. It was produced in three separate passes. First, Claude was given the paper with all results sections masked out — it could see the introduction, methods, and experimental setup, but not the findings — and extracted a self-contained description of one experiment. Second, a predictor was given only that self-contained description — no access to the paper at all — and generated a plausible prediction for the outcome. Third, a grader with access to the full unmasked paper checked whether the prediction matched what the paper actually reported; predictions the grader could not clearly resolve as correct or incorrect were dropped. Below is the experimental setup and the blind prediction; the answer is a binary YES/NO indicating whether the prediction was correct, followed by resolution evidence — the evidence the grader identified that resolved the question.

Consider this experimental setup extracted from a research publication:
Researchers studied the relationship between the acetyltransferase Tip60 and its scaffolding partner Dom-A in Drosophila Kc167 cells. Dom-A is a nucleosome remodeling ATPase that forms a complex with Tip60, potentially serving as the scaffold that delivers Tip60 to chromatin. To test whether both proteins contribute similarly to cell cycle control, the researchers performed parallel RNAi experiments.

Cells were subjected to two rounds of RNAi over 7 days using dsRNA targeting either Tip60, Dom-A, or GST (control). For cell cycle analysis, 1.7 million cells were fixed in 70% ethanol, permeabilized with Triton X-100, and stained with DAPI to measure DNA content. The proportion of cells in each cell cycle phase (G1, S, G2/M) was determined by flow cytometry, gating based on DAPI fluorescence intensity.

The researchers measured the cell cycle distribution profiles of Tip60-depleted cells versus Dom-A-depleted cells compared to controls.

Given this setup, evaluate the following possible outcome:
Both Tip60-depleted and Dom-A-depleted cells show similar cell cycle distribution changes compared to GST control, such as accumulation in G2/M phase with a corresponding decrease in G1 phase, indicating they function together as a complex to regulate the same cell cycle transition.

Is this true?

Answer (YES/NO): NO